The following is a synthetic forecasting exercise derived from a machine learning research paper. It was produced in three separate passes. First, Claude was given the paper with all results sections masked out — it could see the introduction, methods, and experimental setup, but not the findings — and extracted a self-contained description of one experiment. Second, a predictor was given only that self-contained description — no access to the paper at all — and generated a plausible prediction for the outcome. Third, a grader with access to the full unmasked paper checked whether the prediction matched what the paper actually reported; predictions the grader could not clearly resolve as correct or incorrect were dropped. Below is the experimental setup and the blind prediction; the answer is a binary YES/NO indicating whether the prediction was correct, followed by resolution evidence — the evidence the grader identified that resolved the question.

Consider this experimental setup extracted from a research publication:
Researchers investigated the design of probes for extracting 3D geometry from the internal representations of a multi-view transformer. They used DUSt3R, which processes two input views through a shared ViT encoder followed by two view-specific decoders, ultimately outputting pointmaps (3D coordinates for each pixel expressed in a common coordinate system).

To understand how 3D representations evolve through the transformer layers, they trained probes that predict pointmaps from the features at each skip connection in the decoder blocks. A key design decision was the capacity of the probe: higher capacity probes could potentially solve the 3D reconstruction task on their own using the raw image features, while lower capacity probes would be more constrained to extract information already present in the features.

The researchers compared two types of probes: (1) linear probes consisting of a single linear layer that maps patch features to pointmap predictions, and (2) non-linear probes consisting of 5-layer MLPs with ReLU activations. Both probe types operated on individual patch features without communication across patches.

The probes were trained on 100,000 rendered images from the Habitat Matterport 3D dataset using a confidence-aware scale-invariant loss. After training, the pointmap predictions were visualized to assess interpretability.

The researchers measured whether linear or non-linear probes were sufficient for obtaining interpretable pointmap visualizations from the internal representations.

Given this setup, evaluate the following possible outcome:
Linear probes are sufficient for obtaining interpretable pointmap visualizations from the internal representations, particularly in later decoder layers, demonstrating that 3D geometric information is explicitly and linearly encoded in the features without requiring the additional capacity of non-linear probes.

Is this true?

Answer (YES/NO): NO